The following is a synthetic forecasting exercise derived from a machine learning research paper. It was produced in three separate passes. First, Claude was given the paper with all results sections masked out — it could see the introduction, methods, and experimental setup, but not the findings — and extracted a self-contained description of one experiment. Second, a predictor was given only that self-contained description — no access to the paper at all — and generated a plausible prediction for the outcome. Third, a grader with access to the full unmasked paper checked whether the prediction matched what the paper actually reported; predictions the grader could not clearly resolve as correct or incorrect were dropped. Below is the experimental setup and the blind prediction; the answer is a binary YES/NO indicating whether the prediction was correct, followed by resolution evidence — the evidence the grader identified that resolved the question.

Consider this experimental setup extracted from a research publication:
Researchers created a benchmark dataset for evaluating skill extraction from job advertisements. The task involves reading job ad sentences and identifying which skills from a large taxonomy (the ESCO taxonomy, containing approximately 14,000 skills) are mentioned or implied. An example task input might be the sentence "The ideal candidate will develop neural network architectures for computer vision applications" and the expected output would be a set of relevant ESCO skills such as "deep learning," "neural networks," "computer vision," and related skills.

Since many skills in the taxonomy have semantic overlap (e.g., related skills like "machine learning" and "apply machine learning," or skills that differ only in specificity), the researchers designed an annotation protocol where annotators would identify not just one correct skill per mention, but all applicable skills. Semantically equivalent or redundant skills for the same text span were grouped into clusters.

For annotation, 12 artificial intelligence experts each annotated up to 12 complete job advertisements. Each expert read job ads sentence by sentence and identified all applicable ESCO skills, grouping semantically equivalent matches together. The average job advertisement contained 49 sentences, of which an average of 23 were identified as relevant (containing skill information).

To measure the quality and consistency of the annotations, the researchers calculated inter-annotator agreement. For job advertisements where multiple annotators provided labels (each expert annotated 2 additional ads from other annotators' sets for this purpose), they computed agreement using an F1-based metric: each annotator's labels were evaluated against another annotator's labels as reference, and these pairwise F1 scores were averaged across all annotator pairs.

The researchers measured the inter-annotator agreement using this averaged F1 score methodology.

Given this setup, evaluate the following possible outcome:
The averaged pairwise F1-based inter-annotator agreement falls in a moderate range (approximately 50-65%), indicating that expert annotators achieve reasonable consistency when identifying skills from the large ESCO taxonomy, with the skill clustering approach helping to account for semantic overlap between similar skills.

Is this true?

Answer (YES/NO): NO